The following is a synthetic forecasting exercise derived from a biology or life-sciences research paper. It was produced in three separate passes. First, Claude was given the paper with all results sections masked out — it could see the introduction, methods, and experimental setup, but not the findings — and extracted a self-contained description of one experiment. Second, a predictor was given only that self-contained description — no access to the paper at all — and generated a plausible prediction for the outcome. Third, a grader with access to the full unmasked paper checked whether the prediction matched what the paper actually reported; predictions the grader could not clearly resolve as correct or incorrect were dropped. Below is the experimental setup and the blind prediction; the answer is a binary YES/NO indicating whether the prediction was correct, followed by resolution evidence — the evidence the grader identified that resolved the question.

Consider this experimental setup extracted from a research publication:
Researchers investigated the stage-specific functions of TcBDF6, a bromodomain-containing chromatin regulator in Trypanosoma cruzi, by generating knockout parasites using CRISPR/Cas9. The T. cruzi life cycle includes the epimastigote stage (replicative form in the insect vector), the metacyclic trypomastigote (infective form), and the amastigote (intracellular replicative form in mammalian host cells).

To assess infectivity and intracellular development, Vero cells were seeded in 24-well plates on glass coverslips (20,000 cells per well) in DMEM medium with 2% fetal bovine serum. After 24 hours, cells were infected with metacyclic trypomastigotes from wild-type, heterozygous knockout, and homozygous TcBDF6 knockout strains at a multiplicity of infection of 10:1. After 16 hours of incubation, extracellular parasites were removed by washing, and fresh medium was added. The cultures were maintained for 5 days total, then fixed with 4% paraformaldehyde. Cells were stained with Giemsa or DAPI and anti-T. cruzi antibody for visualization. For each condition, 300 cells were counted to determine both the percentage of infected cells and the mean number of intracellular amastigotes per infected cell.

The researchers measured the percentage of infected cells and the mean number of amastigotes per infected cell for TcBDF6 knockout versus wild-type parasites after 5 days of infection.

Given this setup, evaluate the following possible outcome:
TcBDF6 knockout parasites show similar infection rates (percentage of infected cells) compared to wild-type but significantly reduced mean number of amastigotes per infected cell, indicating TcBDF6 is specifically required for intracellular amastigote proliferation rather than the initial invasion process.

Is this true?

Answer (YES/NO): NO